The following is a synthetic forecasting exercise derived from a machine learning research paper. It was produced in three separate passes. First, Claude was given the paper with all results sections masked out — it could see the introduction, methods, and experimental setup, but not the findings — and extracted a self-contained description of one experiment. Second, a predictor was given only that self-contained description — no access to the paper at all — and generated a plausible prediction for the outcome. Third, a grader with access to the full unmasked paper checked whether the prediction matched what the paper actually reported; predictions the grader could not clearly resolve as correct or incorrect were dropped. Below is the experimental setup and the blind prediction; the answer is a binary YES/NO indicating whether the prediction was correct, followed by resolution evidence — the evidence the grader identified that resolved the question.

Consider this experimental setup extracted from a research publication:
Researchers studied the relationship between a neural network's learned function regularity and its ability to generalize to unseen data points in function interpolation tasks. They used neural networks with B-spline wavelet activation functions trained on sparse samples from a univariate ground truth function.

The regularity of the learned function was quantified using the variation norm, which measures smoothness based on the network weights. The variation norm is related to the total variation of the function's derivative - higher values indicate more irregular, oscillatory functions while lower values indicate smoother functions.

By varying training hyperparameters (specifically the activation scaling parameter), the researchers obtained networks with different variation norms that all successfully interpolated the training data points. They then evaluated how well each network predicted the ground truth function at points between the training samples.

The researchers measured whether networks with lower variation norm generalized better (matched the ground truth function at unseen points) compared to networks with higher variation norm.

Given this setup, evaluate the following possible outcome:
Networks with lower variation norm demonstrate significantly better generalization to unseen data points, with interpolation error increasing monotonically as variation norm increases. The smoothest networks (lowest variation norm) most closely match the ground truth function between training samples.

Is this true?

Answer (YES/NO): NO